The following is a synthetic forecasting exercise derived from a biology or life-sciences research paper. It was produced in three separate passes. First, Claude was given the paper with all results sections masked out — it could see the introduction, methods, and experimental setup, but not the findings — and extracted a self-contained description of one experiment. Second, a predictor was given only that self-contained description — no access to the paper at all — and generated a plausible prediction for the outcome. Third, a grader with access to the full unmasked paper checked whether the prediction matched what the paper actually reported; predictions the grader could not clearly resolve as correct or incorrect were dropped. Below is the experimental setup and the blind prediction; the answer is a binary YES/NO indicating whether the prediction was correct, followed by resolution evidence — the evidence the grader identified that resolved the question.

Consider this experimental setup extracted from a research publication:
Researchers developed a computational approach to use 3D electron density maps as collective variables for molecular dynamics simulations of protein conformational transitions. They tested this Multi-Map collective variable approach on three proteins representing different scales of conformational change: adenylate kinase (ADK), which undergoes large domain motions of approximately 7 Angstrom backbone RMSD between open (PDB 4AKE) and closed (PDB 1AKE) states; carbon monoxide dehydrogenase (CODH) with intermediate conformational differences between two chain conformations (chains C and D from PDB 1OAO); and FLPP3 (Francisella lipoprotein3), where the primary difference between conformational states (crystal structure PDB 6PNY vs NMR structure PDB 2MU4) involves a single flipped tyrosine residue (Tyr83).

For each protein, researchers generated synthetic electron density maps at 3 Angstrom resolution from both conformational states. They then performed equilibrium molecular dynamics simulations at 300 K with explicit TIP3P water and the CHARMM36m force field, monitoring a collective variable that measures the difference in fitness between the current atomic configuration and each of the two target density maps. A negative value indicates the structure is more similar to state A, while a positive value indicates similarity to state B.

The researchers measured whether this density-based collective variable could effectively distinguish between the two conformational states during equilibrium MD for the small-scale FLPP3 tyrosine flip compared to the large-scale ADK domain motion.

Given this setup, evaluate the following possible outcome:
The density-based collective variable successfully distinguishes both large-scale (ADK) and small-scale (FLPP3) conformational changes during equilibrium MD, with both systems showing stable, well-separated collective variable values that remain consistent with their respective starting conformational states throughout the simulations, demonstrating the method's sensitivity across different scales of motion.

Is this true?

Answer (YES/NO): NO